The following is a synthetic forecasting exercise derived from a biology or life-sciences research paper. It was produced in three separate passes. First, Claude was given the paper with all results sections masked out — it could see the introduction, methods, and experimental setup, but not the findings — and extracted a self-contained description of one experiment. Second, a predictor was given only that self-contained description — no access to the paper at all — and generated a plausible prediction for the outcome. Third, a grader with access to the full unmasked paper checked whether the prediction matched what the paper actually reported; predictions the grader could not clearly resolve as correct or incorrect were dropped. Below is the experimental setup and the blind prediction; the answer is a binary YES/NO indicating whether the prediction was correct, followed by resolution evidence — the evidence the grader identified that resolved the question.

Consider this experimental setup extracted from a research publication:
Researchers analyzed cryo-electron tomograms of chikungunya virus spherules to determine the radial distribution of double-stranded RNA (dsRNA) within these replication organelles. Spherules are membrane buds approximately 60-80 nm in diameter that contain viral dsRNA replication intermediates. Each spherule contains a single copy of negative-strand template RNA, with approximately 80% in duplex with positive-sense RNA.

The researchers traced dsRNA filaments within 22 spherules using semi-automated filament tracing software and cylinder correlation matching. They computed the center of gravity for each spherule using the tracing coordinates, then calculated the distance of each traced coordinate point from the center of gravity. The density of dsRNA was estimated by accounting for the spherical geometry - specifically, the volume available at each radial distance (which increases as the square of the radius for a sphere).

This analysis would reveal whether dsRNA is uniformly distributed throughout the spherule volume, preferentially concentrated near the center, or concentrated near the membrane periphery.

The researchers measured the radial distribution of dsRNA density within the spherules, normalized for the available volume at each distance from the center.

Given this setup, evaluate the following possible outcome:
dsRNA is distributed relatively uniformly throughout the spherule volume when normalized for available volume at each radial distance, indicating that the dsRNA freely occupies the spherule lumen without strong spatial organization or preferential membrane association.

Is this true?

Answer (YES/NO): YES